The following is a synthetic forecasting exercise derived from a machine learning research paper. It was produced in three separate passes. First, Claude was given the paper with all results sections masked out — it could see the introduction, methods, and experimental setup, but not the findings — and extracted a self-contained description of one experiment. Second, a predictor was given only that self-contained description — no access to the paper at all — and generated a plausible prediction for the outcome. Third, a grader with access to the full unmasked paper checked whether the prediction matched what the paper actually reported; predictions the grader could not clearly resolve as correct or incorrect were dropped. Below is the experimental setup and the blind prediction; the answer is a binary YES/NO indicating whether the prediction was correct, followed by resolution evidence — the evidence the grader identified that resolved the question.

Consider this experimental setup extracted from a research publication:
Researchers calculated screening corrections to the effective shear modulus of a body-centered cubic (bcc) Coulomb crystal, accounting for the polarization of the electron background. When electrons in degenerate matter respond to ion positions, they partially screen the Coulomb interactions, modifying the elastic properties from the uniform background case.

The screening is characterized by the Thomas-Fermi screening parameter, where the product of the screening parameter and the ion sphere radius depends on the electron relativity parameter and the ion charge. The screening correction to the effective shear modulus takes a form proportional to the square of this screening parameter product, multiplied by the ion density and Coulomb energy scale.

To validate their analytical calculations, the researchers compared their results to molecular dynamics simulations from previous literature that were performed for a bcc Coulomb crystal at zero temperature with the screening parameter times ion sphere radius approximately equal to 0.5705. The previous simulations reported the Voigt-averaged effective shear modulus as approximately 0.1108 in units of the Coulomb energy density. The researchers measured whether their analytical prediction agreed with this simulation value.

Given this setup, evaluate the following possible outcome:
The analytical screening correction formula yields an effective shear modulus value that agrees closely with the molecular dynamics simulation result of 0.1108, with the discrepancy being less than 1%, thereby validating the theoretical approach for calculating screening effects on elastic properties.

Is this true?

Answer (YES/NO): YES